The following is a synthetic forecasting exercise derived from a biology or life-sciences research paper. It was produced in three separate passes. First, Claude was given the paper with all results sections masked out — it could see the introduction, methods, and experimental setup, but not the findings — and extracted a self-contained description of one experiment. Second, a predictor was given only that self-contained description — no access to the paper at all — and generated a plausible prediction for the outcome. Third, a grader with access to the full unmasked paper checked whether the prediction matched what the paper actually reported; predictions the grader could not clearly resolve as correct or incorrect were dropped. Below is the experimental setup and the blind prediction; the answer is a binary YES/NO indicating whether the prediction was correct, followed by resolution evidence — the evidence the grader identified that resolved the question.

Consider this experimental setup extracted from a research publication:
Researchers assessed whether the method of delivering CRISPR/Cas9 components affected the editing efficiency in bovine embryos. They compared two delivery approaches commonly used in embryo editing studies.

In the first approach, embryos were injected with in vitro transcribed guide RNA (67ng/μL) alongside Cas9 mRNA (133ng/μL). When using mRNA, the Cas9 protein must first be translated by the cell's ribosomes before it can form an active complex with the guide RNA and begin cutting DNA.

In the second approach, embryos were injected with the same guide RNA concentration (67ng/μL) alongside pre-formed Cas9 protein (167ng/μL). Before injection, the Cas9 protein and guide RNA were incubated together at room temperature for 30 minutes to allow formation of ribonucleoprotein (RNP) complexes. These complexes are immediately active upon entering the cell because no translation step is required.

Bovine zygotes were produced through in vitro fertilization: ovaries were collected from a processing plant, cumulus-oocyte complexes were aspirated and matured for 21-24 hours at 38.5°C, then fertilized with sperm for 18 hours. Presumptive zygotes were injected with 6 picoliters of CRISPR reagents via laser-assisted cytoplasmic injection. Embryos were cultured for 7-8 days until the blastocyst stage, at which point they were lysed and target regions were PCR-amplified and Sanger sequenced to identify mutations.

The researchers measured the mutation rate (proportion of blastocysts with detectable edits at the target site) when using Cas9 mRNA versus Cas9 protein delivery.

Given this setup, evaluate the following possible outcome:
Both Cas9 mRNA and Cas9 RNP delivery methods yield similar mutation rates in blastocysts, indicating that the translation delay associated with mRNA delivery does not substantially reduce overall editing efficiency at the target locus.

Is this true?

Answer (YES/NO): NO